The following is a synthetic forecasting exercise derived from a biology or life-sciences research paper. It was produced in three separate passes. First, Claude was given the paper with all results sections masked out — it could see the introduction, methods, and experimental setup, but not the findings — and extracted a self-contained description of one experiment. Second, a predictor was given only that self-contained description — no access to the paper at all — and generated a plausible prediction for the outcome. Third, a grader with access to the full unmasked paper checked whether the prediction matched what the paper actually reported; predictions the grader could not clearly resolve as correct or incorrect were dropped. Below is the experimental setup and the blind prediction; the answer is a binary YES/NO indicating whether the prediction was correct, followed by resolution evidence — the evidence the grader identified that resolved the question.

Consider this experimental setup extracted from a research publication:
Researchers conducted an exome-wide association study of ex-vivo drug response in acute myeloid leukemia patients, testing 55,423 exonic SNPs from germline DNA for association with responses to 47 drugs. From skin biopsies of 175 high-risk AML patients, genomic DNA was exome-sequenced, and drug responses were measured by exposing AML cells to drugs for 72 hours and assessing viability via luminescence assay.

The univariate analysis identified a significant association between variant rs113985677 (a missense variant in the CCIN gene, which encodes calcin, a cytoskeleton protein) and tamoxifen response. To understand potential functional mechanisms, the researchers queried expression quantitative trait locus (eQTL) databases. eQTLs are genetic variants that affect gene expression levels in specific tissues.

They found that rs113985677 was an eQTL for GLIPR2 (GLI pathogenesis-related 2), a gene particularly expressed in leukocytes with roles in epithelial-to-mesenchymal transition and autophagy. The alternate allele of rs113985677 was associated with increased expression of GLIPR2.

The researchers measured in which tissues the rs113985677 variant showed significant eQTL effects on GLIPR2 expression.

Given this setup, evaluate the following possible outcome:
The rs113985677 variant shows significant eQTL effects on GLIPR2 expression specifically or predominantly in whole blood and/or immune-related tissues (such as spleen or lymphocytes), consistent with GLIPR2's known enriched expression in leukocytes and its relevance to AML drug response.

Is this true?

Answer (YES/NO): NO